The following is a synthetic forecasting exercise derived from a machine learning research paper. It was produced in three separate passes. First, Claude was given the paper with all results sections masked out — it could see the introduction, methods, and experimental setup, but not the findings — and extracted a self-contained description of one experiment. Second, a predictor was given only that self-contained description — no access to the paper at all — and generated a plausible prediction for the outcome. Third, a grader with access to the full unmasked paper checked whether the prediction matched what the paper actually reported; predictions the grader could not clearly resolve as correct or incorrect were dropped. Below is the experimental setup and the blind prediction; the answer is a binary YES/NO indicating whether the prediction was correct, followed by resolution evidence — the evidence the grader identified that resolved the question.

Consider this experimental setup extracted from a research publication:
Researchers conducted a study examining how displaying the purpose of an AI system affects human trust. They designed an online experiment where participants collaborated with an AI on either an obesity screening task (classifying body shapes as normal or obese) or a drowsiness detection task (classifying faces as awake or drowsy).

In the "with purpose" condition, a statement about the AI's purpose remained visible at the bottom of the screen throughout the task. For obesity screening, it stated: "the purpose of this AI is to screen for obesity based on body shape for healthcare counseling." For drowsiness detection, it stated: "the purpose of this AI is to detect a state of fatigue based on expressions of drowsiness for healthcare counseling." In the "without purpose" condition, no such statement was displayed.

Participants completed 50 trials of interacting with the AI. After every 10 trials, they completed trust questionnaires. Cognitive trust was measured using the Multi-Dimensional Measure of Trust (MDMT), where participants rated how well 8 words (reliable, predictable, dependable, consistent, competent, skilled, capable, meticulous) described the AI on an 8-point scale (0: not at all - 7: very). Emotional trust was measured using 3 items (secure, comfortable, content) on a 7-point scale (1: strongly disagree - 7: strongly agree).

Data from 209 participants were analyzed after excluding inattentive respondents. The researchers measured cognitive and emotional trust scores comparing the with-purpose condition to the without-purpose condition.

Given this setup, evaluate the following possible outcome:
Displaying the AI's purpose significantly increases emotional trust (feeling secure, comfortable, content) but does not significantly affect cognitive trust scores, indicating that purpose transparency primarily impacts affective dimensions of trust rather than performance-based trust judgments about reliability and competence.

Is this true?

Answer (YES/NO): NO